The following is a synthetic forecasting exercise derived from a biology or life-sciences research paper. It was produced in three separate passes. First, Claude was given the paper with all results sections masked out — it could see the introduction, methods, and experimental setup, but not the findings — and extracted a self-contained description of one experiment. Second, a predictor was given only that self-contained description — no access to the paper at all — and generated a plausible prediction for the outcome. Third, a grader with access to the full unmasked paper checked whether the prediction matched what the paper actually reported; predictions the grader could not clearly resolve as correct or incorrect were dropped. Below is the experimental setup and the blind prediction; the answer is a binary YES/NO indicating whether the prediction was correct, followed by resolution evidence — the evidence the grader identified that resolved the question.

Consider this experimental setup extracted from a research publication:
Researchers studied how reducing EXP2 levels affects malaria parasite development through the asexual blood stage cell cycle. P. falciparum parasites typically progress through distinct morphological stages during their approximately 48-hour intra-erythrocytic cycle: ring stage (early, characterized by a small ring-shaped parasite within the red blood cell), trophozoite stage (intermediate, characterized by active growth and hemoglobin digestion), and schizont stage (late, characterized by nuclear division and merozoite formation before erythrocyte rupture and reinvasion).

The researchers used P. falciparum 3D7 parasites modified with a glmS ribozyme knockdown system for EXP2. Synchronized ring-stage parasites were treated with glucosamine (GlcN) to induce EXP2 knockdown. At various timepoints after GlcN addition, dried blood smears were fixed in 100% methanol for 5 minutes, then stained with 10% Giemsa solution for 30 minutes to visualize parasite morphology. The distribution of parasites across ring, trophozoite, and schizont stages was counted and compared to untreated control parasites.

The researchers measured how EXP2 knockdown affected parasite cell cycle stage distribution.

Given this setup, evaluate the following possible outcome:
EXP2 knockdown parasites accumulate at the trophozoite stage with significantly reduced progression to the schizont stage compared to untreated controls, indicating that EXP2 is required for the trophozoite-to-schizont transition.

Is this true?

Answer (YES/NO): NO